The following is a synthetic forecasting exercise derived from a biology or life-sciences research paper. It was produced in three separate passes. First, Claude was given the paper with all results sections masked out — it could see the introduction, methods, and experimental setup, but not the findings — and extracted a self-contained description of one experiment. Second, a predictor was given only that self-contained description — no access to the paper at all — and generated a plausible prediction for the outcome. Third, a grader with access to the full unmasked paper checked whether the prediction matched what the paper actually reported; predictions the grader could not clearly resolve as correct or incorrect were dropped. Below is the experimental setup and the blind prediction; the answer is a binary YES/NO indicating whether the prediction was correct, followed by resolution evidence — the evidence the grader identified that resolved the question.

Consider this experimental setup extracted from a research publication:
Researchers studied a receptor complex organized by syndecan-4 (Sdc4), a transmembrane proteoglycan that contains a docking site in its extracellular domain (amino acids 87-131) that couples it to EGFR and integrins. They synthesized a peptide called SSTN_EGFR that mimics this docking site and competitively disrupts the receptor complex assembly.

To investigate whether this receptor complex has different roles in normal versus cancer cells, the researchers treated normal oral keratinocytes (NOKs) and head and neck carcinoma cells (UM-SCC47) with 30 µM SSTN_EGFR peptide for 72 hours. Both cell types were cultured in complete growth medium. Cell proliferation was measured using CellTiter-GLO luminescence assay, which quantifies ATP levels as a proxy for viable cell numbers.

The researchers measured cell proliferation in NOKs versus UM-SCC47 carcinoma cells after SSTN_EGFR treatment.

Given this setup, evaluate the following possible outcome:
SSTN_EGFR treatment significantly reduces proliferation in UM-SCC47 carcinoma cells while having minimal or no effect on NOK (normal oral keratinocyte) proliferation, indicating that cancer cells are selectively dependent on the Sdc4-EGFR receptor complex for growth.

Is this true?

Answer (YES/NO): YES